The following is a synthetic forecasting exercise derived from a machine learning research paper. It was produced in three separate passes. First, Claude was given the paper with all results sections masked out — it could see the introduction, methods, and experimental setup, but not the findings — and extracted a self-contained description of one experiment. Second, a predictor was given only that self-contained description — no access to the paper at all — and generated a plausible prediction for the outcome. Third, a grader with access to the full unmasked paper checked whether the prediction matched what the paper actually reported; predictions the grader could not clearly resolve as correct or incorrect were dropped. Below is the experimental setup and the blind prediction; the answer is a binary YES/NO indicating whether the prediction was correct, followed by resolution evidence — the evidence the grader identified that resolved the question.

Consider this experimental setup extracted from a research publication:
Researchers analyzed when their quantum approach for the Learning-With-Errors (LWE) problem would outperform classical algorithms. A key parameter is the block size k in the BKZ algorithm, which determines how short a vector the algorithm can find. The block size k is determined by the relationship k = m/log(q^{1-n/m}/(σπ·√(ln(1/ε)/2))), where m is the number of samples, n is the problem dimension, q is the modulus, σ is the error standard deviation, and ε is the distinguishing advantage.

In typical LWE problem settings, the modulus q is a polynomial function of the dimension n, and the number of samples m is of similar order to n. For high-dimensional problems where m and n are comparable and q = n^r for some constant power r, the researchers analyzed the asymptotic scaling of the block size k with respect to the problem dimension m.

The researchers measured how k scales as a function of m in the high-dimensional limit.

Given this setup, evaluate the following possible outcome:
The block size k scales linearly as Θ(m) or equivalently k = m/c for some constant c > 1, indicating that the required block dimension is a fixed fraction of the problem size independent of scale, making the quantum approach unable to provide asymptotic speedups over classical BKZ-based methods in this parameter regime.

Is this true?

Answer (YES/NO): YES